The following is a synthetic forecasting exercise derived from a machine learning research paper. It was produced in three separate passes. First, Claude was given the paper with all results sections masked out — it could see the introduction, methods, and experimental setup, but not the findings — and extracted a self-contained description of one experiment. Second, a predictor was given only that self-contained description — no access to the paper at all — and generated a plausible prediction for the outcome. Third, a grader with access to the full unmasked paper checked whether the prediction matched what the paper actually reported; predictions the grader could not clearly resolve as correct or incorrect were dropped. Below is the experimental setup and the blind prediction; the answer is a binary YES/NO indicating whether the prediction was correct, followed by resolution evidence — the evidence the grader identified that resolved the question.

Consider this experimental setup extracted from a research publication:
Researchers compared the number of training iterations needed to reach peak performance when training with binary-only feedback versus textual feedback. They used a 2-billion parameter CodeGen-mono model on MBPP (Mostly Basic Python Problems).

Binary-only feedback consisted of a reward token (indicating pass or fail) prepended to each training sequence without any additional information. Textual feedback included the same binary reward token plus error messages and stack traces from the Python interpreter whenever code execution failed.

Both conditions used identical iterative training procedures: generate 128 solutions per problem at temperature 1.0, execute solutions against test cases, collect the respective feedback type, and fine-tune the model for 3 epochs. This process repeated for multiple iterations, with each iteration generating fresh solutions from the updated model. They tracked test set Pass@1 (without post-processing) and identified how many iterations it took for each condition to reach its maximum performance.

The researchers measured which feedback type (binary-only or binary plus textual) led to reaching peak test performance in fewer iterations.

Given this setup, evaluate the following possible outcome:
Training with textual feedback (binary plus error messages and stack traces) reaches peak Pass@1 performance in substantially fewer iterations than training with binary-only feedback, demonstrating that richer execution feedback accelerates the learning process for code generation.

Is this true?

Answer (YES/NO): YES